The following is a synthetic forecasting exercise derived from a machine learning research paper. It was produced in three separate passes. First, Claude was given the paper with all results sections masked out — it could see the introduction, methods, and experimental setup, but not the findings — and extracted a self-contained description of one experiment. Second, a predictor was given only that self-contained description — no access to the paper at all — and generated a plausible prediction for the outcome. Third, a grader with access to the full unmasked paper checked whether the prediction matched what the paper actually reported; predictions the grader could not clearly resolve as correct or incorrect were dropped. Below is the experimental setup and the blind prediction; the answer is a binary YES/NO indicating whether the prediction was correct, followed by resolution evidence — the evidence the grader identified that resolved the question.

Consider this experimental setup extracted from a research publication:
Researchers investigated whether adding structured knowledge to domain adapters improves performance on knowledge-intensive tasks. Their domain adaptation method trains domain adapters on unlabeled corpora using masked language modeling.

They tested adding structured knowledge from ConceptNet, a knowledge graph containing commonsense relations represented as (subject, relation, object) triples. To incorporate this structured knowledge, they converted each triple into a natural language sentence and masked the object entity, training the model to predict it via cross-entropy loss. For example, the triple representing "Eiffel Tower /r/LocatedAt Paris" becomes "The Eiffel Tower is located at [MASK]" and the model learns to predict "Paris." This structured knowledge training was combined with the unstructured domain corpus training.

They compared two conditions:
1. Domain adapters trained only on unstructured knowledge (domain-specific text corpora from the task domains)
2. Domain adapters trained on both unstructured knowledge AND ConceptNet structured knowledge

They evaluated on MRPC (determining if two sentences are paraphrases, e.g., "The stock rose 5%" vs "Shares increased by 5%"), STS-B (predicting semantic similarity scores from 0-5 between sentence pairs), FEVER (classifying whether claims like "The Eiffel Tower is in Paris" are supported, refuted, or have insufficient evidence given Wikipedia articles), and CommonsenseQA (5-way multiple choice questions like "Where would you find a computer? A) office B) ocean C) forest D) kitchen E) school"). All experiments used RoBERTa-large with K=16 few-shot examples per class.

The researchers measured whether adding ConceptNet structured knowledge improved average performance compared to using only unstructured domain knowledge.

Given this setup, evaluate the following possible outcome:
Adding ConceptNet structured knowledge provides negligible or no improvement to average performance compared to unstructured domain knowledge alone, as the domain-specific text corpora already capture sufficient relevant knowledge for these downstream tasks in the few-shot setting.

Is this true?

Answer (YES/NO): NO